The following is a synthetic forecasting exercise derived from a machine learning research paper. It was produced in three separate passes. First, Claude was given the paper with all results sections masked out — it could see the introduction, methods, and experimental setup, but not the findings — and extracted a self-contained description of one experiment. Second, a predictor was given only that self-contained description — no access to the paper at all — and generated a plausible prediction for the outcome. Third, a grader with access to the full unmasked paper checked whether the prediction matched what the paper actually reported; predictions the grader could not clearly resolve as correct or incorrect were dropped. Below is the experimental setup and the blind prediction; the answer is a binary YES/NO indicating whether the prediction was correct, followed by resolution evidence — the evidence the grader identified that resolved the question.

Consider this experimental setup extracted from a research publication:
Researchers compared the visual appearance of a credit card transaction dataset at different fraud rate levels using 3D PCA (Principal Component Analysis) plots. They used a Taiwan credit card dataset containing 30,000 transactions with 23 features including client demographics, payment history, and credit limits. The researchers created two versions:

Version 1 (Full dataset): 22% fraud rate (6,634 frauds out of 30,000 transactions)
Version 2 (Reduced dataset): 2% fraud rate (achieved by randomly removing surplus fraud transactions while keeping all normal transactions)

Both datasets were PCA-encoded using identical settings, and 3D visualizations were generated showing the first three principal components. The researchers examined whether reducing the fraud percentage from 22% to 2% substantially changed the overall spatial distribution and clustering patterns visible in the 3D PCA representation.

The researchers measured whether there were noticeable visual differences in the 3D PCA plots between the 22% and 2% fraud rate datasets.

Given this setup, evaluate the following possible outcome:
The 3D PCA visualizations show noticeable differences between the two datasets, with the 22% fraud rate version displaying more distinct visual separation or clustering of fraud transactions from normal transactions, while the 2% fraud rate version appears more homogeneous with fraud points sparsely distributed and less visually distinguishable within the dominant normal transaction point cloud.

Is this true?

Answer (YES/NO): NO